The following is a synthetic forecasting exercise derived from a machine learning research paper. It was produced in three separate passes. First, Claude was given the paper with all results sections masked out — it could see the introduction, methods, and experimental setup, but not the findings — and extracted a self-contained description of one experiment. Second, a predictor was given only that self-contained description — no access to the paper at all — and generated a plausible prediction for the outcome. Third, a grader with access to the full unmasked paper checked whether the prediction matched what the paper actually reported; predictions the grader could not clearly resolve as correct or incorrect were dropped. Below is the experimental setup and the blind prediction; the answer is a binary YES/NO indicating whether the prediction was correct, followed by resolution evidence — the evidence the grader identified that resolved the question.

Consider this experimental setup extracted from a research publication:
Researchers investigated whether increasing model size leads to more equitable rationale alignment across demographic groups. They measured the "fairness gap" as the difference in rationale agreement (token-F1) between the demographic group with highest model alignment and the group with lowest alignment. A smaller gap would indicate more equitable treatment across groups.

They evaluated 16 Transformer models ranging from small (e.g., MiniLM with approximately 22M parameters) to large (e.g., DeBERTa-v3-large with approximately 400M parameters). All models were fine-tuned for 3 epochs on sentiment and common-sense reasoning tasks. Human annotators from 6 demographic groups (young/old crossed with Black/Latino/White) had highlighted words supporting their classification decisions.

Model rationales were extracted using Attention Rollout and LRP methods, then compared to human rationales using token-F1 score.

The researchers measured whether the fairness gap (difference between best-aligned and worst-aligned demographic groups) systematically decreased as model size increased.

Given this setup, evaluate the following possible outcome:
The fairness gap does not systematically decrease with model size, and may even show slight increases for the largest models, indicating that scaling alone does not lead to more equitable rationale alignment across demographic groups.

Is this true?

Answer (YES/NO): YES